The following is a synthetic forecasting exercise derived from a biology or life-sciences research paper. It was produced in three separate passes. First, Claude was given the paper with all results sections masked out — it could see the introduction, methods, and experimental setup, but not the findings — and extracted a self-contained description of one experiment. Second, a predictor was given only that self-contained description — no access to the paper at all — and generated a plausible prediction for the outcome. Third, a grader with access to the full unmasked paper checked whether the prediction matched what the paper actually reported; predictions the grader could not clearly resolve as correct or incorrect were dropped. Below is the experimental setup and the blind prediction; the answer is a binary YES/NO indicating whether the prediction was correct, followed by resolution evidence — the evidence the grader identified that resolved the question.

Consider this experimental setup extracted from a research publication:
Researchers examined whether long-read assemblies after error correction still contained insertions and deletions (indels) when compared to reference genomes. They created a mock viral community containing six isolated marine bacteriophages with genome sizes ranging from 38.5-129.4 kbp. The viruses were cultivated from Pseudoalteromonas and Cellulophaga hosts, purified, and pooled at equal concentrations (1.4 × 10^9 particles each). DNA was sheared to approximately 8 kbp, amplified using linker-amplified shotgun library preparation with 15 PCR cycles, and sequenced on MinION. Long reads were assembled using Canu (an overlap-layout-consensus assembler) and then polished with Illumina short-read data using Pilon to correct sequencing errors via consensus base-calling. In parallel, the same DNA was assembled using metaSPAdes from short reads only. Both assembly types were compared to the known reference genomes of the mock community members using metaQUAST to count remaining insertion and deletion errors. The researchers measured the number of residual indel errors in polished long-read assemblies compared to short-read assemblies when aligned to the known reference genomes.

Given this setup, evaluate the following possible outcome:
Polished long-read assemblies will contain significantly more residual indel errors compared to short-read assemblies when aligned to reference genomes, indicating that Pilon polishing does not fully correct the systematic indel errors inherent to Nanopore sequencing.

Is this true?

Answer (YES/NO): YES